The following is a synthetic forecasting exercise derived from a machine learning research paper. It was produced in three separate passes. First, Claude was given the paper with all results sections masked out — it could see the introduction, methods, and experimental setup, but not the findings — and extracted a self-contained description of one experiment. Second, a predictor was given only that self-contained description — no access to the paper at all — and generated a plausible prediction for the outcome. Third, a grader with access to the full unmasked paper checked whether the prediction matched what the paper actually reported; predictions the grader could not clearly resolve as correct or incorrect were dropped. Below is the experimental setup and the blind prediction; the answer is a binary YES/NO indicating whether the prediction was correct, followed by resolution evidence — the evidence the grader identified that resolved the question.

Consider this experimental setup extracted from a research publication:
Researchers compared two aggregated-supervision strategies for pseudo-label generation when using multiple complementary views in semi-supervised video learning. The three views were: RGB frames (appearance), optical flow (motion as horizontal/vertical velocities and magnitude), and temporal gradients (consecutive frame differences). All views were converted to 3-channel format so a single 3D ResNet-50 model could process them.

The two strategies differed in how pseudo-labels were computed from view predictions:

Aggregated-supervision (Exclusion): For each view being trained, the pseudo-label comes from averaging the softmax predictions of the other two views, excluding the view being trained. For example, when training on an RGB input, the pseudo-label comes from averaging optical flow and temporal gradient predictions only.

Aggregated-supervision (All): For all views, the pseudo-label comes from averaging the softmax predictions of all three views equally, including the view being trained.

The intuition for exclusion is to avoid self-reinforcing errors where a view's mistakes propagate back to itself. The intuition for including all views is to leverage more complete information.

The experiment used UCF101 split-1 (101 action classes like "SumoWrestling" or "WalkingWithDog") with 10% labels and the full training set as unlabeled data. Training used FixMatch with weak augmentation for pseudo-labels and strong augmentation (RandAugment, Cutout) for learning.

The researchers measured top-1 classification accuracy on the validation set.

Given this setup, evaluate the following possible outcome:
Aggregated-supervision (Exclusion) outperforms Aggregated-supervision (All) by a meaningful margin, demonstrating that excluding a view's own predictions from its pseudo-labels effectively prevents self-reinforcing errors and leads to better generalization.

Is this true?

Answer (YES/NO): NO